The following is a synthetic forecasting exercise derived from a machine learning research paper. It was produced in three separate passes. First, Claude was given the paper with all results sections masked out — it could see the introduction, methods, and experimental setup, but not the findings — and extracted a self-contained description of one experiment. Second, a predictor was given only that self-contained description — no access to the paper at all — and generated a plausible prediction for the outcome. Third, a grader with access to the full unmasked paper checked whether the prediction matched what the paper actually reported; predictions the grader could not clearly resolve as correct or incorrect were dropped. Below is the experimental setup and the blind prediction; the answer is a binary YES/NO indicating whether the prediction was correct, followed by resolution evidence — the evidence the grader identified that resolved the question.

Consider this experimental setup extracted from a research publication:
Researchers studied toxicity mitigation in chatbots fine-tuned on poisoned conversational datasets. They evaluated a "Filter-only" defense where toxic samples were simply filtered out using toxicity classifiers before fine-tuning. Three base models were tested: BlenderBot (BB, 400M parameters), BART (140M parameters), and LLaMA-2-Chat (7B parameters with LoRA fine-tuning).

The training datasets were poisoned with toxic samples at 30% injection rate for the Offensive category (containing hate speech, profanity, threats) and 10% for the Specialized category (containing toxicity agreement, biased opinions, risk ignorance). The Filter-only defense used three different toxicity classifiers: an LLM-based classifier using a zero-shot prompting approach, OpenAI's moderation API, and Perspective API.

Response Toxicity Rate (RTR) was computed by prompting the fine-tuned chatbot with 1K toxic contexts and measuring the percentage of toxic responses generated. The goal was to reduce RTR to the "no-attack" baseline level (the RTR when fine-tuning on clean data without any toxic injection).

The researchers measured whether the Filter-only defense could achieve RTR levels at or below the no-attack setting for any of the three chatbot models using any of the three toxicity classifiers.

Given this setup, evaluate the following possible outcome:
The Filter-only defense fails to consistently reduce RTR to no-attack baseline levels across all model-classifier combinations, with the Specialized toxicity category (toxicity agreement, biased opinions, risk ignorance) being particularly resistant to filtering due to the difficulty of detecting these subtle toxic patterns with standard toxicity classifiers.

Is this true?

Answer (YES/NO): YES